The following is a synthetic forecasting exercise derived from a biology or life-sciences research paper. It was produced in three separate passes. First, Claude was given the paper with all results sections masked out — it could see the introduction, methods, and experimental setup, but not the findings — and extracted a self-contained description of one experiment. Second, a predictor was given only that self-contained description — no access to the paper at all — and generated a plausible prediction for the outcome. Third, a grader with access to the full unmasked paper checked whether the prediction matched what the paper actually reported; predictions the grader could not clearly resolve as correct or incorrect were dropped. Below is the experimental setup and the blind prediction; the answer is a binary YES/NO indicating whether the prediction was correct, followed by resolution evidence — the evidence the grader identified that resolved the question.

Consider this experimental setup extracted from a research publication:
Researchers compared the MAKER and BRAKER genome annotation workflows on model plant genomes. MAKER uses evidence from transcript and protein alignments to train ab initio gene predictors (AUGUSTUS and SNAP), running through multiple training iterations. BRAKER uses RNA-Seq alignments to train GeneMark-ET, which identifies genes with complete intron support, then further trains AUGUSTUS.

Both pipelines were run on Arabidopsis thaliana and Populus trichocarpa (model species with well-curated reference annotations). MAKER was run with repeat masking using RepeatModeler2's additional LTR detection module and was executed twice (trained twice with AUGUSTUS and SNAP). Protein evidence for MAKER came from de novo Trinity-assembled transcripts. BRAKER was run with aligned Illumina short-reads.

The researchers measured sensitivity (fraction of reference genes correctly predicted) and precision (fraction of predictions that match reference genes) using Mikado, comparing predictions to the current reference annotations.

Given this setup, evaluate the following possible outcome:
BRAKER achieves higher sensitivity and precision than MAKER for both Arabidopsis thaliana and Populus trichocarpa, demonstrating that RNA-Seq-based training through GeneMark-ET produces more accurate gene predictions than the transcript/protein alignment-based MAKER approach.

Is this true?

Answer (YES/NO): YES